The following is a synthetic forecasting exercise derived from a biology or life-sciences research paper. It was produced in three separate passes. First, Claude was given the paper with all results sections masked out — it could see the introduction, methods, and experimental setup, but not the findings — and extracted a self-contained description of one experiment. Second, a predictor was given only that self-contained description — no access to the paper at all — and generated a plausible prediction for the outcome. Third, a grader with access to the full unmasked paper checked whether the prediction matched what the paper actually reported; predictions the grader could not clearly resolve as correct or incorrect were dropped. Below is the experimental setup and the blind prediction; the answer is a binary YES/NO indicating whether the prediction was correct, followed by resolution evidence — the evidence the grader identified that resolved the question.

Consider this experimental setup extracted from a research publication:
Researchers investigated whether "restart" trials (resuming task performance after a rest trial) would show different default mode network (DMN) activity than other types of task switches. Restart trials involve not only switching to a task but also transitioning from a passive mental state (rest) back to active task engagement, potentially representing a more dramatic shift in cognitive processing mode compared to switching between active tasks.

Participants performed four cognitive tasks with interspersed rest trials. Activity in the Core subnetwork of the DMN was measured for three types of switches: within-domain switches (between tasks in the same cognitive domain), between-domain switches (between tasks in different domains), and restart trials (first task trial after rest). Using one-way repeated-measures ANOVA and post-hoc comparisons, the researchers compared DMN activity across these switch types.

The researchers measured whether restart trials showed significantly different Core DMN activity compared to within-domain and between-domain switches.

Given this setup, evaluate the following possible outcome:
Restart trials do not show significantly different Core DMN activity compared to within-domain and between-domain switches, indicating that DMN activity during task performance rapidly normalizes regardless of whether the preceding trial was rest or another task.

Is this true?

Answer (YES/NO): NO